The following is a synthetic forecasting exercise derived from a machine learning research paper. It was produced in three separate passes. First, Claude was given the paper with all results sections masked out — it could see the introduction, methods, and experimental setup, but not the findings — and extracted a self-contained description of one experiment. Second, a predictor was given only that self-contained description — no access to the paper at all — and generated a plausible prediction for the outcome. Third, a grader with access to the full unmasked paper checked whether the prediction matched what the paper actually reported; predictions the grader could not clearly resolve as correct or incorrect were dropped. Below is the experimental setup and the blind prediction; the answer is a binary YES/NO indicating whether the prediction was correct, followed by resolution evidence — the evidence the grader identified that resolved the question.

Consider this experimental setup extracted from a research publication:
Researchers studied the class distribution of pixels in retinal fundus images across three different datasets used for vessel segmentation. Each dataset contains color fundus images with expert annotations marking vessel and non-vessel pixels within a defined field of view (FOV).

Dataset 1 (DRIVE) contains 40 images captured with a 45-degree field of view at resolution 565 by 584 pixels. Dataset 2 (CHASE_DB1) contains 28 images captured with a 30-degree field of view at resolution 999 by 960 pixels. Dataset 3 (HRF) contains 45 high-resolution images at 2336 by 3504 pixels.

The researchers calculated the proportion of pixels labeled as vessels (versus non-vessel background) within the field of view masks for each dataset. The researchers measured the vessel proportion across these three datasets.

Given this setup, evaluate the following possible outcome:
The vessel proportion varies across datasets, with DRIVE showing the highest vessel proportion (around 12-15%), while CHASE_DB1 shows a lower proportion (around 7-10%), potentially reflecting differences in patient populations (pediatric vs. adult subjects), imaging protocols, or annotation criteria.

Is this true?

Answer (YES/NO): NO